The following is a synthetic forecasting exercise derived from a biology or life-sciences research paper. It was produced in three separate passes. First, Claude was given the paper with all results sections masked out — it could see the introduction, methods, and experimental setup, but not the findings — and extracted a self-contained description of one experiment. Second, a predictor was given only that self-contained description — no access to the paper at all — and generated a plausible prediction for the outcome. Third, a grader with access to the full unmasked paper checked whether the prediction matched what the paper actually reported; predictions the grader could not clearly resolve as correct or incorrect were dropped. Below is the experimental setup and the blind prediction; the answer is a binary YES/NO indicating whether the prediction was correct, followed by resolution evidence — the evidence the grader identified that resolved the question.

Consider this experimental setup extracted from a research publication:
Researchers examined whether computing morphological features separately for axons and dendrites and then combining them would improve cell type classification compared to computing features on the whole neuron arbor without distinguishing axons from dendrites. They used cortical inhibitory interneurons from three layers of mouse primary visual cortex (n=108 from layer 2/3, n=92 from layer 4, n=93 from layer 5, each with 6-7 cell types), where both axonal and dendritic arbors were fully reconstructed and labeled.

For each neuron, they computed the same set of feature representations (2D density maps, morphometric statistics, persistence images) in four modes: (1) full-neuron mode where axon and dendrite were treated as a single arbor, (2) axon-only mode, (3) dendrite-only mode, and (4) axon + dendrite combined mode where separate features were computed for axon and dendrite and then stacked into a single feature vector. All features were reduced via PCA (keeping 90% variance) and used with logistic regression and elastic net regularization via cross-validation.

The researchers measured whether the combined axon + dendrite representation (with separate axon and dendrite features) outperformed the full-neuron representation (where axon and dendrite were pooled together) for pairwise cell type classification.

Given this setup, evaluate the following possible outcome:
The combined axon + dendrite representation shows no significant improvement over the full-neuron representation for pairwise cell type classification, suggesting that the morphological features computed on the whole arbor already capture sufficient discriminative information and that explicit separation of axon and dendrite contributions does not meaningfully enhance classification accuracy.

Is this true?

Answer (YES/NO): YES